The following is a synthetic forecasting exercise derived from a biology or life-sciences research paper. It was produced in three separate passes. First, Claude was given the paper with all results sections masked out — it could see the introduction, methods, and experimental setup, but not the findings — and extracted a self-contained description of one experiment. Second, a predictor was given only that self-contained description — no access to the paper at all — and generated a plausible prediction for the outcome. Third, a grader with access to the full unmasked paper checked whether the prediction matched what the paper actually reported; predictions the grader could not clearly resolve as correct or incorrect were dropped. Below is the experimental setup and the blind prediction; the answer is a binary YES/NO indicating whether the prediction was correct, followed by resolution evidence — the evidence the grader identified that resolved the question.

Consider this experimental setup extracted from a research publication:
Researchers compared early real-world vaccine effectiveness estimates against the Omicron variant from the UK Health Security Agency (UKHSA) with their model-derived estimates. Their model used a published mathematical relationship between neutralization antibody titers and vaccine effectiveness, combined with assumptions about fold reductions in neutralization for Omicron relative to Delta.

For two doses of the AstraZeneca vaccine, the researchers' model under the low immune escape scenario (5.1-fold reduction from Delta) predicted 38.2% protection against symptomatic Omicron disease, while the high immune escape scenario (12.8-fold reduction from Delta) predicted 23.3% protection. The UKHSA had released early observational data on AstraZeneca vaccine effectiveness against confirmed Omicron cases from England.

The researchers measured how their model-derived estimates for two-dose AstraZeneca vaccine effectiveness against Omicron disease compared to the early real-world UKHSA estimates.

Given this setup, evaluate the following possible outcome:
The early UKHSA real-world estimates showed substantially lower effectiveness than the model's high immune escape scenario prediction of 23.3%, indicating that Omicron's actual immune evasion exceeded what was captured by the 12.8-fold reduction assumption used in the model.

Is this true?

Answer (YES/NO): YES